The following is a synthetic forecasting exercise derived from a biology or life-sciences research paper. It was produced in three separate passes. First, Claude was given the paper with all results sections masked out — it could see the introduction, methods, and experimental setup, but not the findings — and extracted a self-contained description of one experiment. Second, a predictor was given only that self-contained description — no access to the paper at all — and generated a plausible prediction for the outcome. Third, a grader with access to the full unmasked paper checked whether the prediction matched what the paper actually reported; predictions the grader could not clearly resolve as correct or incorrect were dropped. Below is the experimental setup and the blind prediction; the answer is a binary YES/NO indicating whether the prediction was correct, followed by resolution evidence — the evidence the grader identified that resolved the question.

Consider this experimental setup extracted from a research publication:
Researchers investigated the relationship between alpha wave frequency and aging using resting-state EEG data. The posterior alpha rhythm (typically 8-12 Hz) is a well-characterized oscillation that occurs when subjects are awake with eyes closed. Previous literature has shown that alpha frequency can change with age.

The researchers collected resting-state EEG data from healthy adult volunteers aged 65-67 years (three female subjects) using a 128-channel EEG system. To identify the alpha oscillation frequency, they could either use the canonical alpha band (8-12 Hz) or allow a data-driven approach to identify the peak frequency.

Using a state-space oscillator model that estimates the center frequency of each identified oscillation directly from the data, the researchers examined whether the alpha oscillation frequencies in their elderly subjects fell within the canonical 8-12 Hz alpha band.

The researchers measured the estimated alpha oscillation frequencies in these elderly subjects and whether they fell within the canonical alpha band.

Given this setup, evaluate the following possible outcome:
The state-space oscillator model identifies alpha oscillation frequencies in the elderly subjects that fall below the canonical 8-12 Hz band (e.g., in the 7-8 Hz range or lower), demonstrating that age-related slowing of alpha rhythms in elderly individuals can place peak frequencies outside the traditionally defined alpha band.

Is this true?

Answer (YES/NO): NO